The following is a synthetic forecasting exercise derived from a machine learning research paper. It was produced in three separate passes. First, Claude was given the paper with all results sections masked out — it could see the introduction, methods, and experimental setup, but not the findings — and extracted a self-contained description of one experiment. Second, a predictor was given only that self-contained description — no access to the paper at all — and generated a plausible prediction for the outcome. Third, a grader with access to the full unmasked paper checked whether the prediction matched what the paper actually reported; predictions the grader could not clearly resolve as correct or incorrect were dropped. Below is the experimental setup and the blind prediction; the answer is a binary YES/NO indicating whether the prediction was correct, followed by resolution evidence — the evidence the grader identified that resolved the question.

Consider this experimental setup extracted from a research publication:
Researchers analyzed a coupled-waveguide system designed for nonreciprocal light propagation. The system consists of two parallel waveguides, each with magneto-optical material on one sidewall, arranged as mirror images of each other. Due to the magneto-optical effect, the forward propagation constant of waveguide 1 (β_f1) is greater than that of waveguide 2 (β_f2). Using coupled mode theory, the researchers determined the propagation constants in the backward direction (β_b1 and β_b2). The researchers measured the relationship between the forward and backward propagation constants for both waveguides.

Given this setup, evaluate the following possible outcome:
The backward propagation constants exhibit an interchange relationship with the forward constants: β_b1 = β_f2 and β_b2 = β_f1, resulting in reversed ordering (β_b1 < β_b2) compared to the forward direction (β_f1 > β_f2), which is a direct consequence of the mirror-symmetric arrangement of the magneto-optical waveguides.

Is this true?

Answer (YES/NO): YES